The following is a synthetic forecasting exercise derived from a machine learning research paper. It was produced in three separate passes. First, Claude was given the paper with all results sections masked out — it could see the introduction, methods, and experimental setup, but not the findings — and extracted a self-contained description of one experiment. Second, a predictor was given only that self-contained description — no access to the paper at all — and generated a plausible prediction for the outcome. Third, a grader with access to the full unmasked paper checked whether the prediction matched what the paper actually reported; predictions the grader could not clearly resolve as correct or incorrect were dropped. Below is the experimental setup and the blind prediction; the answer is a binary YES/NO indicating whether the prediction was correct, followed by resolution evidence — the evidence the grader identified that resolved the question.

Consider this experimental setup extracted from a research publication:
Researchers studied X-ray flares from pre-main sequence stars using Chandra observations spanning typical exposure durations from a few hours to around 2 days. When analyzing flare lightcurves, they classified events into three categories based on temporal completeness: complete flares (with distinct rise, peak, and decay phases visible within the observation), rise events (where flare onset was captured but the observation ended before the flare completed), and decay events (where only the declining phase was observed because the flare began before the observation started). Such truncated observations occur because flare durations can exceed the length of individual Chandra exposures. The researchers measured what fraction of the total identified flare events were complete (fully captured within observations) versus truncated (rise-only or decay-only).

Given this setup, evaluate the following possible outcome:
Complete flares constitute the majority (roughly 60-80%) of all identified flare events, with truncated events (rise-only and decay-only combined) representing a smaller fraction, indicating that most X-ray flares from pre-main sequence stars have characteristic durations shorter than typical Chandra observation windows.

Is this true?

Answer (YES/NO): YES